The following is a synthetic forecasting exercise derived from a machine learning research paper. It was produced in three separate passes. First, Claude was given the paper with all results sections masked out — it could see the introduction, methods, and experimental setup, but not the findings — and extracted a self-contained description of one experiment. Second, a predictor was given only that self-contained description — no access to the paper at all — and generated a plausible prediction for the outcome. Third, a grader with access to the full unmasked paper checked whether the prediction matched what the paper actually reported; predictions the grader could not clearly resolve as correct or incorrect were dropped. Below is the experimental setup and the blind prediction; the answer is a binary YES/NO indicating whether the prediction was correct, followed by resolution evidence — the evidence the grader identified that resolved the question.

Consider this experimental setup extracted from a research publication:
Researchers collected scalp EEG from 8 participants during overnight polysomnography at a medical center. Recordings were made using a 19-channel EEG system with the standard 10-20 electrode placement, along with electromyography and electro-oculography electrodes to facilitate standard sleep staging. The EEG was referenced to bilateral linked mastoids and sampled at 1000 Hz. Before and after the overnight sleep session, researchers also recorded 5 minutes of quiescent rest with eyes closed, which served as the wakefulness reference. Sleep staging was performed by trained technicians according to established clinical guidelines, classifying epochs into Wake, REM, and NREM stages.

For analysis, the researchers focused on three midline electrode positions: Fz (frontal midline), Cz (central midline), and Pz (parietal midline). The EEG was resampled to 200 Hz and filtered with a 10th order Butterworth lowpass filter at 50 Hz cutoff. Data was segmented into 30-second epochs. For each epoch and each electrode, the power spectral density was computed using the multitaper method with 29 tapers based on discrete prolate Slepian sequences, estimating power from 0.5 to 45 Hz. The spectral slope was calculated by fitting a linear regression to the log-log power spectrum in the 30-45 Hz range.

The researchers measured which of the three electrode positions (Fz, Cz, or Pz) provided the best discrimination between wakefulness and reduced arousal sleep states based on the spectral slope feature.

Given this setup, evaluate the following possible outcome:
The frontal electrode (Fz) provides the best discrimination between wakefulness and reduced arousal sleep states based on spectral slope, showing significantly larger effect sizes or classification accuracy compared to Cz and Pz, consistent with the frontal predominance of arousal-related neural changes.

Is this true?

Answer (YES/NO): NO